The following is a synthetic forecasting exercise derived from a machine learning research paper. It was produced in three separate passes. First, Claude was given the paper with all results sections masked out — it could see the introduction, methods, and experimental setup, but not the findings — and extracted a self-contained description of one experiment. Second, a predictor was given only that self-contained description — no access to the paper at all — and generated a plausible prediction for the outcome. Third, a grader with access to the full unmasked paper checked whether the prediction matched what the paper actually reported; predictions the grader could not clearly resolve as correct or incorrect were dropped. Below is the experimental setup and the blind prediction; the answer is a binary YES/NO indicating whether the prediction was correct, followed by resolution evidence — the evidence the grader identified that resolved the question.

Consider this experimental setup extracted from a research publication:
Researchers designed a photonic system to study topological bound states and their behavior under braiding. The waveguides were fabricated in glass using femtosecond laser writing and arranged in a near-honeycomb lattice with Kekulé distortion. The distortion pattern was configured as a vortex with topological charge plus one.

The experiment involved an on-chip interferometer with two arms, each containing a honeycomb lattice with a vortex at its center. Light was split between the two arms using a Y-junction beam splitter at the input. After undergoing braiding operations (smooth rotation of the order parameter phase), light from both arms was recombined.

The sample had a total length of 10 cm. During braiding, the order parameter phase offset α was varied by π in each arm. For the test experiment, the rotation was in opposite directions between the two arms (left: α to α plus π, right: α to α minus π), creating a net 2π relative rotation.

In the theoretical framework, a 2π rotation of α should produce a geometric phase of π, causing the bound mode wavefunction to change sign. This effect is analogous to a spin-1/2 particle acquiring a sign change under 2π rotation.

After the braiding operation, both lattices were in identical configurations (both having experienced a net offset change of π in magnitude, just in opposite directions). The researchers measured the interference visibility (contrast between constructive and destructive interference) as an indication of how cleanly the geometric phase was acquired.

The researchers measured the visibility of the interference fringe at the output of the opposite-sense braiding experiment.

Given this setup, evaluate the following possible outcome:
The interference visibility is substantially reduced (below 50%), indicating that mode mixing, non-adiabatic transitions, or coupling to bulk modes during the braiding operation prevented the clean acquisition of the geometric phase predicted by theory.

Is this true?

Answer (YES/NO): NO